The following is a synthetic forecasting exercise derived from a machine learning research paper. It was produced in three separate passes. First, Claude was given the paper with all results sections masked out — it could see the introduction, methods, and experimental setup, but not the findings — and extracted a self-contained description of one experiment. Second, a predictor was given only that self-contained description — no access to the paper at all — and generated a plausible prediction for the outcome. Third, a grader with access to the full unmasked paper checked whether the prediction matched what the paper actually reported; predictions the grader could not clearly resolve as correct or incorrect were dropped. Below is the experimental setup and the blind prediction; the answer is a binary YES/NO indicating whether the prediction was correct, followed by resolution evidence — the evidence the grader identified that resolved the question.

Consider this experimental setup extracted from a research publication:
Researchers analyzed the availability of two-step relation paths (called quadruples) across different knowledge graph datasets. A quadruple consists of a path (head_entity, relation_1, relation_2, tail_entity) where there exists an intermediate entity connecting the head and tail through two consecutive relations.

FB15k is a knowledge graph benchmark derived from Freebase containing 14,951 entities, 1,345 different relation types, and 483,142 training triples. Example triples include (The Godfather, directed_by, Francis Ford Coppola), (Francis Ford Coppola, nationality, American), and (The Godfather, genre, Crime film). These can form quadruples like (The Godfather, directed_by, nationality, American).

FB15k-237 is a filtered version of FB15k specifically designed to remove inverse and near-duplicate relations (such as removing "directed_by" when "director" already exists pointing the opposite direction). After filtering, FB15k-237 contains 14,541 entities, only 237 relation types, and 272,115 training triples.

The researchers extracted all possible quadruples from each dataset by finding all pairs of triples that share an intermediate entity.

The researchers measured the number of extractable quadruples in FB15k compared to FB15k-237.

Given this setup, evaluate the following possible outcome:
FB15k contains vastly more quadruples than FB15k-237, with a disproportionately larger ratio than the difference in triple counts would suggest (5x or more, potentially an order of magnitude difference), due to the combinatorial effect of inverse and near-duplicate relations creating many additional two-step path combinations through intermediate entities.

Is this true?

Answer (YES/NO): NO